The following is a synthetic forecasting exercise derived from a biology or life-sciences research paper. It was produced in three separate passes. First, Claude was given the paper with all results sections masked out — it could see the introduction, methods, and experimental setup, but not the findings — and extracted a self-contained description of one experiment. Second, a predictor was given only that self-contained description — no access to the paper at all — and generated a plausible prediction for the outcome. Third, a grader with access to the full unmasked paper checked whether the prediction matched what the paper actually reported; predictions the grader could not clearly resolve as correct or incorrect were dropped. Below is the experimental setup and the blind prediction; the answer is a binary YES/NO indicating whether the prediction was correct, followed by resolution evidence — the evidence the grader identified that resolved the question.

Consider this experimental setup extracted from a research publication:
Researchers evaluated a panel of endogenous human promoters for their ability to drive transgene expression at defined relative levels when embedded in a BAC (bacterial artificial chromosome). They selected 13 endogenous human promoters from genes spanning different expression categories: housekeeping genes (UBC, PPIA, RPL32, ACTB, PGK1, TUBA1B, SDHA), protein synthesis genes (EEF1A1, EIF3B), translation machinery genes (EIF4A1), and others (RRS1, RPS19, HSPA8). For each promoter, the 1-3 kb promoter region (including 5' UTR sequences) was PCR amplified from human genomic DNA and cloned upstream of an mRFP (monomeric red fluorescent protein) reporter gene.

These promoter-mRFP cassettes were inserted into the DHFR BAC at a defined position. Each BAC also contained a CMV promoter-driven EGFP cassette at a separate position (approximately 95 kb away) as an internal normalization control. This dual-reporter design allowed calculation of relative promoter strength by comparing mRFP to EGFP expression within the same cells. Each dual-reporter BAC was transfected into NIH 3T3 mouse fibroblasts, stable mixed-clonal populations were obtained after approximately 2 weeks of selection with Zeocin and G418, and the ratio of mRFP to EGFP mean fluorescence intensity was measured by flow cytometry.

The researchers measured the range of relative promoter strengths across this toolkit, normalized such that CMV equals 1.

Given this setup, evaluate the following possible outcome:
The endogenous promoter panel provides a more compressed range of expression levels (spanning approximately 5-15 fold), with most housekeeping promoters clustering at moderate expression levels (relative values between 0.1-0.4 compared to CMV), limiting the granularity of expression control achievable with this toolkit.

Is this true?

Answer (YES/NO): NO